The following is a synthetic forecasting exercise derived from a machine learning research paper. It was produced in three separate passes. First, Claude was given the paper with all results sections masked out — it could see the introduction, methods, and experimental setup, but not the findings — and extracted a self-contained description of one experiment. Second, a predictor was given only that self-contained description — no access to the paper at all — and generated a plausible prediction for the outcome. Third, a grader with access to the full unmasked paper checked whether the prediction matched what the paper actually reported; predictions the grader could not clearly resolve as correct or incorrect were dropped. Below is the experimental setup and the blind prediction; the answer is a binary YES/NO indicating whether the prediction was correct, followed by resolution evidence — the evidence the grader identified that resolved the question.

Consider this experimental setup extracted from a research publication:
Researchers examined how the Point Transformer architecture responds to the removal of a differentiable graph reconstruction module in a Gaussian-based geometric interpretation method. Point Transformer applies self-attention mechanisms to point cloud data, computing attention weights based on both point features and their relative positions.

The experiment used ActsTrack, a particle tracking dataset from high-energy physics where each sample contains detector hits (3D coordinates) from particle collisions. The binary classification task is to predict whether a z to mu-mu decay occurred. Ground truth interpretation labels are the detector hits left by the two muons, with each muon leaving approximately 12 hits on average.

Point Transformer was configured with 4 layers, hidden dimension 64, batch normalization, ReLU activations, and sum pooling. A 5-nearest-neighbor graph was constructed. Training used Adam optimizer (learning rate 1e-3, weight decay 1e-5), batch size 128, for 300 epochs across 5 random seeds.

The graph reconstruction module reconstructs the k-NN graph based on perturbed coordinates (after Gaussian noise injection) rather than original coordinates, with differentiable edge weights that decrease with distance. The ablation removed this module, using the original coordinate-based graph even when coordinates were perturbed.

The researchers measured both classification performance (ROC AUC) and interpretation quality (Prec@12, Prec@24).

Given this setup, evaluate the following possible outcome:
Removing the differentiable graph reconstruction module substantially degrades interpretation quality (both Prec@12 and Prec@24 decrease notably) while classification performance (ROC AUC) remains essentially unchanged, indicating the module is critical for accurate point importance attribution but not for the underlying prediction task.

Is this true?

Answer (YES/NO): NO